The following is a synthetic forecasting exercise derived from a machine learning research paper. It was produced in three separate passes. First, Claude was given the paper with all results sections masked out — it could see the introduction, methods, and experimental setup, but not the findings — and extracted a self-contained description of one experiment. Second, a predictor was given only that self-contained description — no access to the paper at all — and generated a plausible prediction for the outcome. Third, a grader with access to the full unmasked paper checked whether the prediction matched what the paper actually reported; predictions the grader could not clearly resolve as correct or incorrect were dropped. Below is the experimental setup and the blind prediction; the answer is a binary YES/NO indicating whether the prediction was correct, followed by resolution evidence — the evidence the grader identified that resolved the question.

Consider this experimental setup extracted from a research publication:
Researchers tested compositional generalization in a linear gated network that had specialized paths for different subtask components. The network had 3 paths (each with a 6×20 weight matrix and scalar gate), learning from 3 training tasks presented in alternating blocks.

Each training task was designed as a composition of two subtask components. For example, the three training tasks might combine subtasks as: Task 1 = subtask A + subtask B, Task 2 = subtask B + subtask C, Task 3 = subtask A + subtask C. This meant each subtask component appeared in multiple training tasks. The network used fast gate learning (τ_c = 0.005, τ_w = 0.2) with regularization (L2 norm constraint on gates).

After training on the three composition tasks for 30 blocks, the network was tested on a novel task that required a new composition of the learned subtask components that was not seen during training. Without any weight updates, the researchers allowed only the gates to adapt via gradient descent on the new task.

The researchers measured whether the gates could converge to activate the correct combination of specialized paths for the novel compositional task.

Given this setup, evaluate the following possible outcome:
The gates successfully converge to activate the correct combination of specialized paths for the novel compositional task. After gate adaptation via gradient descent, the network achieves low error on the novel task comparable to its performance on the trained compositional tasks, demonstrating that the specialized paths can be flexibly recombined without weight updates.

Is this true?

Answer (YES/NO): YES